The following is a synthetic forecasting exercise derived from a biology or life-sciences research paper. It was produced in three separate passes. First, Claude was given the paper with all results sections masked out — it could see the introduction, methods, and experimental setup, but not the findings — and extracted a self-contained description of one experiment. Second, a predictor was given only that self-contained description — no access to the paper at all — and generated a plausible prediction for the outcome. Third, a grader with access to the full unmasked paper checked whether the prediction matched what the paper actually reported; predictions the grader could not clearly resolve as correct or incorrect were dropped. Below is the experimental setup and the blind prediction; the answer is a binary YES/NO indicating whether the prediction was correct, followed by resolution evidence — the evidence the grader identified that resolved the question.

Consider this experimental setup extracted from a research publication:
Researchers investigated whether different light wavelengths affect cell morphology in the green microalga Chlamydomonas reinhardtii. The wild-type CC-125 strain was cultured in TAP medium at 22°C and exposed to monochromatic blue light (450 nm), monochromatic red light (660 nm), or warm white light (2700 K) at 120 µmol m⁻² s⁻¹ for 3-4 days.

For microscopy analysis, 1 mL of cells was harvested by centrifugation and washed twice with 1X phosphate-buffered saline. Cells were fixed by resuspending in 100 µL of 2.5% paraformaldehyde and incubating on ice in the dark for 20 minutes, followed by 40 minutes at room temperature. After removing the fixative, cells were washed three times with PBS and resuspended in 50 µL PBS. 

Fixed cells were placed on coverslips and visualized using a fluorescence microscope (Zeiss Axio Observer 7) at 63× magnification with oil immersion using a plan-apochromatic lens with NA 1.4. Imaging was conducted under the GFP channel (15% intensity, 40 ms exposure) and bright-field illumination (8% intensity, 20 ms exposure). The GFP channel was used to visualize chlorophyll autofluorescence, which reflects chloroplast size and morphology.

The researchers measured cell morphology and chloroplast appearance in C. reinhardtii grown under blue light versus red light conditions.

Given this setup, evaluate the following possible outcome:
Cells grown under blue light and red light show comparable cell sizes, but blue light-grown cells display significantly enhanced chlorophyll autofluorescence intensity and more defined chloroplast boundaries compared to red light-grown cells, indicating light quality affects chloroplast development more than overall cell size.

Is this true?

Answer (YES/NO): NO